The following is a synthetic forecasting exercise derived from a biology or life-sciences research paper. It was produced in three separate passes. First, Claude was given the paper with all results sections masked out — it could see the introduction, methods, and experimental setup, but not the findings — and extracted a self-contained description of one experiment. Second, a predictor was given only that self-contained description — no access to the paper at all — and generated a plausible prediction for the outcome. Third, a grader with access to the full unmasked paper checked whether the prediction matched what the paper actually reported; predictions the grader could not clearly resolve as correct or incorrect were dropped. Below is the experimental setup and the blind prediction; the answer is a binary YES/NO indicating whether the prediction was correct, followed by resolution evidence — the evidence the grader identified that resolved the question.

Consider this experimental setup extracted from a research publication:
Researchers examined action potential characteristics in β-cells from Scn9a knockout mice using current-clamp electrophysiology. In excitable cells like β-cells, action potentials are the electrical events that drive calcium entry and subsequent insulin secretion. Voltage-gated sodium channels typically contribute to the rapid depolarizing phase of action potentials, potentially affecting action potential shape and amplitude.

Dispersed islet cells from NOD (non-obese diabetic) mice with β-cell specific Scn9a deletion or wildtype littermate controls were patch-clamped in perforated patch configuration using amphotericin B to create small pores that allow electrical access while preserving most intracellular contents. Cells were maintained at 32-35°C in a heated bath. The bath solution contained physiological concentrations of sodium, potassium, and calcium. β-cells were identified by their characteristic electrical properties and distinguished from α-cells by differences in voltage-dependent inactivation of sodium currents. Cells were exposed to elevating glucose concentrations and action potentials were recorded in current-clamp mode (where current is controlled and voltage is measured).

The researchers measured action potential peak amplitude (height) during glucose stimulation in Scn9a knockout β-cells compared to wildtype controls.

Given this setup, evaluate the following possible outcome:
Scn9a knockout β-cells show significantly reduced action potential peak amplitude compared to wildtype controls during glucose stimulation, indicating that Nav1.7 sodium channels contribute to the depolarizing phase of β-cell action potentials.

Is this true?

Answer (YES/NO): NO